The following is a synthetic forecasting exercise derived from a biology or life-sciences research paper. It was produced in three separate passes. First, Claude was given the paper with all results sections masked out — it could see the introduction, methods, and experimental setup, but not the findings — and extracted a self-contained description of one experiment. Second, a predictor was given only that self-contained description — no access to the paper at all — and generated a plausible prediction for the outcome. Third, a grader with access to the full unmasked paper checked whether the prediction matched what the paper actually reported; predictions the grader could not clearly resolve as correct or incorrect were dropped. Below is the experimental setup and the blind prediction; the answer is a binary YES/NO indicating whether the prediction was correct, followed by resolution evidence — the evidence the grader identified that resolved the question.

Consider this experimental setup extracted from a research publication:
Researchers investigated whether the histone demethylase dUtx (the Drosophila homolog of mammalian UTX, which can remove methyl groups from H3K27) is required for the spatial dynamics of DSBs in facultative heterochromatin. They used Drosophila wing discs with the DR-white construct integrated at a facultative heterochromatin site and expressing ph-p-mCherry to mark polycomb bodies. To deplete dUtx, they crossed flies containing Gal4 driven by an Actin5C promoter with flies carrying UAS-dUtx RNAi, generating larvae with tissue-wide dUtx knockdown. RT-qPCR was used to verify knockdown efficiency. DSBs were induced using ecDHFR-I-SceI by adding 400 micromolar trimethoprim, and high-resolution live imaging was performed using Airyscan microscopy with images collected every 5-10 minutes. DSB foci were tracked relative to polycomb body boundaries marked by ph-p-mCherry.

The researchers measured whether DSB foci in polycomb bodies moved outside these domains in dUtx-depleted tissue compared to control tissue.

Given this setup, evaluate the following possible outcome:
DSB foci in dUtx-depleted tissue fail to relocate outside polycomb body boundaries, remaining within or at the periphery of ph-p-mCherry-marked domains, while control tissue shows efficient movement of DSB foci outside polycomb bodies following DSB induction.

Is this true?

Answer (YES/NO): NO